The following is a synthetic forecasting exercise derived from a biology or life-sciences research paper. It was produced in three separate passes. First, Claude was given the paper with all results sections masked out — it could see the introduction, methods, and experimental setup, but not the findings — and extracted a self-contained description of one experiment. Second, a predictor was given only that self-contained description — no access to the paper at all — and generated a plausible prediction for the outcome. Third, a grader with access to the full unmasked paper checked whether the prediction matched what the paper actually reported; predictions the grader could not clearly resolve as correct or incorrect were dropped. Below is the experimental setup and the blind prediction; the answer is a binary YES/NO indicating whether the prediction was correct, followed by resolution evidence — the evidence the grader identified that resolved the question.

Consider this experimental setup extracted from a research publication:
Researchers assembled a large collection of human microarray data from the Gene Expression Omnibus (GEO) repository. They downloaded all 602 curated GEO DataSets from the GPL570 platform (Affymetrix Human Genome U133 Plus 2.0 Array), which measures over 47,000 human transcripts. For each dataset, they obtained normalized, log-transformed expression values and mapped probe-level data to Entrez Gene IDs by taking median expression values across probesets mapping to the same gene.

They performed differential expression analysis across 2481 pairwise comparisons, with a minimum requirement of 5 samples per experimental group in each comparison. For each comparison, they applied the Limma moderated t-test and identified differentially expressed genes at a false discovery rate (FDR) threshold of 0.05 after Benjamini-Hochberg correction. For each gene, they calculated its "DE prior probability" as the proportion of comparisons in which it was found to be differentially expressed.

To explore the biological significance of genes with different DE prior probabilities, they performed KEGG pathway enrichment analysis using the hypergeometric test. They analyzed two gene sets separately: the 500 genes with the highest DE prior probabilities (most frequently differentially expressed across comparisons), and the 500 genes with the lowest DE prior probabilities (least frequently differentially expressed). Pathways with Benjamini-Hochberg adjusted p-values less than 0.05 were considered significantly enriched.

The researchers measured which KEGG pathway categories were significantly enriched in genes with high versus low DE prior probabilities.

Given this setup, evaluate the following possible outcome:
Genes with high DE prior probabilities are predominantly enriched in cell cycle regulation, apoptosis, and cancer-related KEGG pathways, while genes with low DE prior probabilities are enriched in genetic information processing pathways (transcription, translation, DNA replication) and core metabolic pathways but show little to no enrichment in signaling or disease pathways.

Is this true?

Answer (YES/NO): NO